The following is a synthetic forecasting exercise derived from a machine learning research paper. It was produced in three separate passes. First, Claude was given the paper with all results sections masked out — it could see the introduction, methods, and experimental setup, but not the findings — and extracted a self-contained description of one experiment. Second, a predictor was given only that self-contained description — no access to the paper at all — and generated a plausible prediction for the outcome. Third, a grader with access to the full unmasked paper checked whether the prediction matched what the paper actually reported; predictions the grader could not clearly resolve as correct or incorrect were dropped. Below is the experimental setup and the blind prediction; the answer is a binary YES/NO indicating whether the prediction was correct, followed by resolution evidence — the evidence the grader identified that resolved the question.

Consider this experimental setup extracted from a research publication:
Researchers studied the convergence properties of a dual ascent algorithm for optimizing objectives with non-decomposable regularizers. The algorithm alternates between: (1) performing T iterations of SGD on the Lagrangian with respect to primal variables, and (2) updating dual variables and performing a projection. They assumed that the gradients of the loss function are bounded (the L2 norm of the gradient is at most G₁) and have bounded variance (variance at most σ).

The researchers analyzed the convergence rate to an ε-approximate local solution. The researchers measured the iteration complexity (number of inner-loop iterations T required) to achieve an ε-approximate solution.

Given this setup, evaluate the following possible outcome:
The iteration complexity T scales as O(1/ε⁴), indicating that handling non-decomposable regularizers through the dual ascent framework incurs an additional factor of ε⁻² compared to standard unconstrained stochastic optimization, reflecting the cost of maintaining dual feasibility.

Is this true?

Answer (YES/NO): NO